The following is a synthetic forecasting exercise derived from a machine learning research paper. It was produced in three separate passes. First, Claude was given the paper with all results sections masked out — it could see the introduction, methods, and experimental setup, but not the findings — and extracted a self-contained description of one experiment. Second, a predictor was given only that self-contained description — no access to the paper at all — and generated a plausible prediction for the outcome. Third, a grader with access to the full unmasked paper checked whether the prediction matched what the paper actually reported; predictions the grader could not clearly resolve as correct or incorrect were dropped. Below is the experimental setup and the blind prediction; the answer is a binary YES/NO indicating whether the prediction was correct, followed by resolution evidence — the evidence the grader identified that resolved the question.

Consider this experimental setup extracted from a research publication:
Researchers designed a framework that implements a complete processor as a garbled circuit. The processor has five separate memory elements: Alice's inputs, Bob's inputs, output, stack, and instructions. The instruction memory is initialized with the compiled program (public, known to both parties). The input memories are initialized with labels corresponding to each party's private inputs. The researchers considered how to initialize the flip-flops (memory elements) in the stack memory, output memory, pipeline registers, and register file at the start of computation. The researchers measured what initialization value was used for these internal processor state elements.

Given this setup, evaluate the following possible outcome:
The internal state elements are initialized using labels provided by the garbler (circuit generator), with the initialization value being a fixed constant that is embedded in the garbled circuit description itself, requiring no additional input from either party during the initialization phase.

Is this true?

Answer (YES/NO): NO